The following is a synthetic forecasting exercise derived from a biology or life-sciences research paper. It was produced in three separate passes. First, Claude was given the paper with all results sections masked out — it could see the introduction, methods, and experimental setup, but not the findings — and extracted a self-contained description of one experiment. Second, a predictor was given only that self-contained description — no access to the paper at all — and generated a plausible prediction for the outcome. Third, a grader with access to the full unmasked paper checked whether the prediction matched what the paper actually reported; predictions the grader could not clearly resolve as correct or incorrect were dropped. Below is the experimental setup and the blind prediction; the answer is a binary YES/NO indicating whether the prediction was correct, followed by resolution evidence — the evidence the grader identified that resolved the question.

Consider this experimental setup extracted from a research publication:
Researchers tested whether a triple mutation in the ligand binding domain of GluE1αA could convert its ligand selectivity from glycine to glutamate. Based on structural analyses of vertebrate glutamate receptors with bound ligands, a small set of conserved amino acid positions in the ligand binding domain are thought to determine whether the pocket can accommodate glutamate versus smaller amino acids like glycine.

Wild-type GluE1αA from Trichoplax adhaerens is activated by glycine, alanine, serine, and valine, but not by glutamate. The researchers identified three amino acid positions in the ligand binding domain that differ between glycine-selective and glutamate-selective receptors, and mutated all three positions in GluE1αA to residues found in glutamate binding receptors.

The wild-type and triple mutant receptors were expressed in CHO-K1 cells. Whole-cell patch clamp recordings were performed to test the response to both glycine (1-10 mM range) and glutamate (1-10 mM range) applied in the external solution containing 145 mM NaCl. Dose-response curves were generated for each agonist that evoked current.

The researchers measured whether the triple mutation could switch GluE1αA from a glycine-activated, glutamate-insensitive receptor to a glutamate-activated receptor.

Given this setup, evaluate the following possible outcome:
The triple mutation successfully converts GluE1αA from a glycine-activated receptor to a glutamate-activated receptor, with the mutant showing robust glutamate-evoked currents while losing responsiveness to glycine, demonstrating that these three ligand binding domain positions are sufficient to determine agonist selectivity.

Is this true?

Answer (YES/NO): YES